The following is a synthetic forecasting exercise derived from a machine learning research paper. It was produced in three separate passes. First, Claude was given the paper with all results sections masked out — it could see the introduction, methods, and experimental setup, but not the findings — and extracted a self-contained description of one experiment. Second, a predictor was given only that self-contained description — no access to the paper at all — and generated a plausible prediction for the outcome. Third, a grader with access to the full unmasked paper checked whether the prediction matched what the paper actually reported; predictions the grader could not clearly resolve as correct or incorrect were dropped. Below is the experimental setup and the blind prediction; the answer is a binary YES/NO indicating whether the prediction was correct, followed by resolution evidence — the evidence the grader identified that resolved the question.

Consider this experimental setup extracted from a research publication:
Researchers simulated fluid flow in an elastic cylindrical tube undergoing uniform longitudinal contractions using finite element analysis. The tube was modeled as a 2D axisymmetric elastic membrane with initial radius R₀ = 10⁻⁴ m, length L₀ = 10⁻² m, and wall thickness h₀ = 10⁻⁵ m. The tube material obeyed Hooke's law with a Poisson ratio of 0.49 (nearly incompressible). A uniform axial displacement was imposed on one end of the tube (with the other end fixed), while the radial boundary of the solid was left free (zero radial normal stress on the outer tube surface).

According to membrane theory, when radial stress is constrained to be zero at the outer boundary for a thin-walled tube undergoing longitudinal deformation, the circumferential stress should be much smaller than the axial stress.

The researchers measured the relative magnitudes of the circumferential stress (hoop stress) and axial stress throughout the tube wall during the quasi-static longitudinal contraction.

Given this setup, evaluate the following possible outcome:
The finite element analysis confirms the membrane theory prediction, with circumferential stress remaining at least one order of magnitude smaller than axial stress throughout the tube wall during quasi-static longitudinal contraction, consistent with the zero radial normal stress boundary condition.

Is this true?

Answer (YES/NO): YES